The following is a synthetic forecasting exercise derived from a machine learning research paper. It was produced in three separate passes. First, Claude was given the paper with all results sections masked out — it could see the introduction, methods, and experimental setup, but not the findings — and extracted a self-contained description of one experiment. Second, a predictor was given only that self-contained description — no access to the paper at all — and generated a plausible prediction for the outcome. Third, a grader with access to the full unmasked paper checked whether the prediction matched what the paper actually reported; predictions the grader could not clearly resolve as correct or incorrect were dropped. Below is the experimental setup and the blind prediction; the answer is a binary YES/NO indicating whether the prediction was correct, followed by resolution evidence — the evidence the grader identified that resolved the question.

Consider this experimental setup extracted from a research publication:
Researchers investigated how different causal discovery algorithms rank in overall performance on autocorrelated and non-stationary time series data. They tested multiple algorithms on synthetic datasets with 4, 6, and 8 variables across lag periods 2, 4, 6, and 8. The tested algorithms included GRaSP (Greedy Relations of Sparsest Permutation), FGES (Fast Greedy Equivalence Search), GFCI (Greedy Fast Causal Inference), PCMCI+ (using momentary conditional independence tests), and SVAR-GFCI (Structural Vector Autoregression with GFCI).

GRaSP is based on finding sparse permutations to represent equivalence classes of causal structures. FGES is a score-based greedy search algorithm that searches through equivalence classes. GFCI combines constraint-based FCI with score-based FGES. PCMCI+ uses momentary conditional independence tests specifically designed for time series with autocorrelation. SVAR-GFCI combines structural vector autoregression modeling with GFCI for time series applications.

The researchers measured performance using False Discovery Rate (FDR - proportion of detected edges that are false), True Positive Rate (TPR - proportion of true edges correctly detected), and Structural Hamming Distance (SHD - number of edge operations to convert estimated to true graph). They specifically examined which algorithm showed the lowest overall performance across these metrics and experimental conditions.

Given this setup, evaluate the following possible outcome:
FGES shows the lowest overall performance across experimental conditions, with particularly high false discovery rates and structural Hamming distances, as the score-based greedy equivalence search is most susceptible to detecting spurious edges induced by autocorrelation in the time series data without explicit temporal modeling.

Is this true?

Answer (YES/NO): NO